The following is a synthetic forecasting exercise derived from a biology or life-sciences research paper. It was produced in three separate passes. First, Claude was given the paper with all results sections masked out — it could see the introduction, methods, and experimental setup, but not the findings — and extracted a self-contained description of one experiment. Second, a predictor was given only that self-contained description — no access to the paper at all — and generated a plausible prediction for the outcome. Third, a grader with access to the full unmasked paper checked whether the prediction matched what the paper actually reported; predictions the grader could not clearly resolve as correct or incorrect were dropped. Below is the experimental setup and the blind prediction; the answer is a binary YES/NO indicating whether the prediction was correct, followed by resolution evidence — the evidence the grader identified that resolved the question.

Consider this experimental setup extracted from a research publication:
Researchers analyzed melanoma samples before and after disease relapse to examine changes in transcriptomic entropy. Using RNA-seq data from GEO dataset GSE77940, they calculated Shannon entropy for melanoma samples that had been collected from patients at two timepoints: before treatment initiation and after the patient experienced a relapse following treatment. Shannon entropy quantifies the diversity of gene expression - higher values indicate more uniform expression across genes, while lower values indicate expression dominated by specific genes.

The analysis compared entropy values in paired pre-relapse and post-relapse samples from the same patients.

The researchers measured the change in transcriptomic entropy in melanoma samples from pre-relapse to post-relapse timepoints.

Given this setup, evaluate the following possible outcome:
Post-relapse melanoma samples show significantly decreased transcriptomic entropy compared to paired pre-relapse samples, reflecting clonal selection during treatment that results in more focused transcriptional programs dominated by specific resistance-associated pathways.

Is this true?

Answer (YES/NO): NO